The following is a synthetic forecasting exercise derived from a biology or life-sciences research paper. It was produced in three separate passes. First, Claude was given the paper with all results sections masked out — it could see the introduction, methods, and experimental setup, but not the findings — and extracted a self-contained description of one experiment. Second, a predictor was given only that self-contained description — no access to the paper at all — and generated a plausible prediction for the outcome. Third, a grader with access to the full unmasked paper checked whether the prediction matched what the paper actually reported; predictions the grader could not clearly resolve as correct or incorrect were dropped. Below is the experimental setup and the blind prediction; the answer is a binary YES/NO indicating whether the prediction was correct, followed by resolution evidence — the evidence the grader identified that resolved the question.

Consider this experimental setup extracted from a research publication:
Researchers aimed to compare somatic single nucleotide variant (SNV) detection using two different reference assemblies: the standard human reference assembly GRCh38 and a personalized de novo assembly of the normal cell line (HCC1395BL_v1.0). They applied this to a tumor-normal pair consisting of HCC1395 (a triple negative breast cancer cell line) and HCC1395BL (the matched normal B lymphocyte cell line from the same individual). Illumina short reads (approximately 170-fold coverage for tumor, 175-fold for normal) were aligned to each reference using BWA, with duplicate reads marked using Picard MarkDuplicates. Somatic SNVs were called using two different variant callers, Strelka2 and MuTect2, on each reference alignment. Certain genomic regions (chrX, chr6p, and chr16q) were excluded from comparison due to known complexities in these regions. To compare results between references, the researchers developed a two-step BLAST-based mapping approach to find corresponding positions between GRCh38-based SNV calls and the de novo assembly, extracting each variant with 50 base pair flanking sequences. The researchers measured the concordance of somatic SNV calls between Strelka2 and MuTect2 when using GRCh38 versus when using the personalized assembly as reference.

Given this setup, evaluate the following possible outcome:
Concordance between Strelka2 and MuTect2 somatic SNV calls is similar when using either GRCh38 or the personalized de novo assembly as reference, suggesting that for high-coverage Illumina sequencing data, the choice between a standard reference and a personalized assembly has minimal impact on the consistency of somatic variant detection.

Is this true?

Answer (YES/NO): NO